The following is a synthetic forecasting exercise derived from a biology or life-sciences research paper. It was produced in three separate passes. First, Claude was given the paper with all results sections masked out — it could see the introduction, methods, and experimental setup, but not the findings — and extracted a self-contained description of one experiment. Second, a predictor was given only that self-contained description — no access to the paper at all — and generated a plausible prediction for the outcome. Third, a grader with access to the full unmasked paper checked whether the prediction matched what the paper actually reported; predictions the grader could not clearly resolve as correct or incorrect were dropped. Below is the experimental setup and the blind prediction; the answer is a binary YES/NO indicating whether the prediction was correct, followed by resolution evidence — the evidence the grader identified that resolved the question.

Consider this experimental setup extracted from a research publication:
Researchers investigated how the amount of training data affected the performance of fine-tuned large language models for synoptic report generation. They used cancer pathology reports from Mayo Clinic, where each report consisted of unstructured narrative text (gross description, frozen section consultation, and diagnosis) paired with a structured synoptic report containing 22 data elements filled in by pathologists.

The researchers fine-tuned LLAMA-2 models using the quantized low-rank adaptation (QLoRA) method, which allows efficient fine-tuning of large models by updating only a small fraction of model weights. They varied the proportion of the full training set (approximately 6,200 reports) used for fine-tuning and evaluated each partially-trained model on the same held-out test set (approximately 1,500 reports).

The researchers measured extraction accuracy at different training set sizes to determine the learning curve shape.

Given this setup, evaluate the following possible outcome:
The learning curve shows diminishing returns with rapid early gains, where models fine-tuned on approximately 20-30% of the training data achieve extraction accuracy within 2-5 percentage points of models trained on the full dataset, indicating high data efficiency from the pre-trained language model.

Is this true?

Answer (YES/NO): NO